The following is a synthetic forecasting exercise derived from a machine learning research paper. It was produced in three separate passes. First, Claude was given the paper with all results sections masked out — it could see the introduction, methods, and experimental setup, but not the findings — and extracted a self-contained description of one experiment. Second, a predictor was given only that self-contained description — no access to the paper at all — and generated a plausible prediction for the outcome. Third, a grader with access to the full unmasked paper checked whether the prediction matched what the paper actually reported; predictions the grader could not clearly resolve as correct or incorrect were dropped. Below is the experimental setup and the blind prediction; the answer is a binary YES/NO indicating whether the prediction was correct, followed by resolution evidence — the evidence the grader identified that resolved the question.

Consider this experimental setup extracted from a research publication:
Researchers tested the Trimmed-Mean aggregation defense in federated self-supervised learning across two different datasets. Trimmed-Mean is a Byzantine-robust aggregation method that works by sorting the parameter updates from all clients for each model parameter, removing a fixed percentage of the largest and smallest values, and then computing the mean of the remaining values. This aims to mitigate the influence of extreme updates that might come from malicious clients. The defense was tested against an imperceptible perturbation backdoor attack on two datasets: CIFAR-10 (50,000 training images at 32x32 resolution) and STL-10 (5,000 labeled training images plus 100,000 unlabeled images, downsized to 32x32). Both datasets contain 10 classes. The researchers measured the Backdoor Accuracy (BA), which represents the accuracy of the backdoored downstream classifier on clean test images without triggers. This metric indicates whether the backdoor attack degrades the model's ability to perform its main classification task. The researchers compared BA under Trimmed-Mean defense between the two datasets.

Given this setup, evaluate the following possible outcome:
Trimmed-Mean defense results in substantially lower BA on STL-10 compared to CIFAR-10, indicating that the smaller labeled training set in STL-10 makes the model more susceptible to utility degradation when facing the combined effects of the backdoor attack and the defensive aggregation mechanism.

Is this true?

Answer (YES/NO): NO